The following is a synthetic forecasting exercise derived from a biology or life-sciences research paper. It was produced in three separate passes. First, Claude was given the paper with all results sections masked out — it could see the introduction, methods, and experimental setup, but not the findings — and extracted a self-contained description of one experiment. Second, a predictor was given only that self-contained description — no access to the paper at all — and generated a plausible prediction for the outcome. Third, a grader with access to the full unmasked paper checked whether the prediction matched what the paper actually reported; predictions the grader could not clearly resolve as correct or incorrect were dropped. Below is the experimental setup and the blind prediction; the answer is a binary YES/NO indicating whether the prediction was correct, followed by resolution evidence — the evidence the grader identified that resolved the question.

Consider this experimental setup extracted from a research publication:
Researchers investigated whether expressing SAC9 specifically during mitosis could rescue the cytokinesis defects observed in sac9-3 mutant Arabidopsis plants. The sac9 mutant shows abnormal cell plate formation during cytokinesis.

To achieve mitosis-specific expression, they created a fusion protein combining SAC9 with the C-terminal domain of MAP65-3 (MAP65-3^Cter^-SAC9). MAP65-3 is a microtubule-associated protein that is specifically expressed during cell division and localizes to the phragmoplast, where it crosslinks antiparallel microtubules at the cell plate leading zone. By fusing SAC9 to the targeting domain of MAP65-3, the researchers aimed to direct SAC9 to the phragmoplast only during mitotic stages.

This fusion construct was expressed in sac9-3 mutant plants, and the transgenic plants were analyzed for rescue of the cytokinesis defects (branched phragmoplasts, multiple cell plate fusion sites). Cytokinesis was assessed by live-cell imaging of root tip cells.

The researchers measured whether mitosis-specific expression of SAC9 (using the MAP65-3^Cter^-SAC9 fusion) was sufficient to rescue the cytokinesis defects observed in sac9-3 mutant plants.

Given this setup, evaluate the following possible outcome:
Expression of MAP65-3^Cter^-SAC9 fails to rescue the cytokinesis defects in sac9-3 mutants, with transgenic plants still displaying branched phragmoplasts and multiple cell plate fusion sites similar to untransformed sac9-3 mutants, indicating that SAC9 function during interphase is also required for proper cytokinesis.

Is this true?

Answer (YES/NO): NO